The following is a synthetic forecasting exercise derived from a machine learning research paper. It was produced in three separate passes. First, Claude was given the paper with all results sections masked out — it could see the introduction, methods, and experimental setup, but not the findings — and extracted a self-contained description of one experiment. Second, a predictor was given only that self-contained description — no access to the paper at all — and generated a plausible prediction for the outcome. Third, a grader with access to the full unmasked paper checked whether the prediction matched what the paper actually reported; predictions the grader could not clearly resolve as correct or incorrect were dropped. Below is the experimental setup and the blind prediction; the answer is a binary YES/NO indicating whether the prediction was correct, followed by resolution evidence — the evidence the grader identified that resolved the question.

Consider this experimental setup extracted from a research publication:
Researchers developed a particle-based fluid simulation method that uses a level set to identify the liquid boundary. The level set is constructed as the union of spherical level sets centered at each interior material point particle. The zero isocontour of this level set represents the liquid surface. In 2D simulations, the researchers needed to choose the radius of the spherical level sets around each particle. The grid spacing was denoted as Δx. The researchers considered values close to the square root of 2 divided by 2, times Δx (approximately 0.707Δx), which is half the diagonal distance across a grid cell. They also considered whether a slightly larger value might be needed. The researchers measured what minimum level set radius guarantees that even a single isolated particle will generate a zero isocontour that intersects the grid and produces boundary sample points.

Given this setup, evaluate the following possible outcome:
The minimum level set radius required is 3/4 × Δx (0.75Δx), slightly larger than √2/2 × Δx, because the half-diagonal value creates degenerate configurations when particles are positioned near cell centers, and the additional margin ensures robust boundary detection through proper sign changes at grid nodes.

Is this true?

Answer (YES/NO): NO